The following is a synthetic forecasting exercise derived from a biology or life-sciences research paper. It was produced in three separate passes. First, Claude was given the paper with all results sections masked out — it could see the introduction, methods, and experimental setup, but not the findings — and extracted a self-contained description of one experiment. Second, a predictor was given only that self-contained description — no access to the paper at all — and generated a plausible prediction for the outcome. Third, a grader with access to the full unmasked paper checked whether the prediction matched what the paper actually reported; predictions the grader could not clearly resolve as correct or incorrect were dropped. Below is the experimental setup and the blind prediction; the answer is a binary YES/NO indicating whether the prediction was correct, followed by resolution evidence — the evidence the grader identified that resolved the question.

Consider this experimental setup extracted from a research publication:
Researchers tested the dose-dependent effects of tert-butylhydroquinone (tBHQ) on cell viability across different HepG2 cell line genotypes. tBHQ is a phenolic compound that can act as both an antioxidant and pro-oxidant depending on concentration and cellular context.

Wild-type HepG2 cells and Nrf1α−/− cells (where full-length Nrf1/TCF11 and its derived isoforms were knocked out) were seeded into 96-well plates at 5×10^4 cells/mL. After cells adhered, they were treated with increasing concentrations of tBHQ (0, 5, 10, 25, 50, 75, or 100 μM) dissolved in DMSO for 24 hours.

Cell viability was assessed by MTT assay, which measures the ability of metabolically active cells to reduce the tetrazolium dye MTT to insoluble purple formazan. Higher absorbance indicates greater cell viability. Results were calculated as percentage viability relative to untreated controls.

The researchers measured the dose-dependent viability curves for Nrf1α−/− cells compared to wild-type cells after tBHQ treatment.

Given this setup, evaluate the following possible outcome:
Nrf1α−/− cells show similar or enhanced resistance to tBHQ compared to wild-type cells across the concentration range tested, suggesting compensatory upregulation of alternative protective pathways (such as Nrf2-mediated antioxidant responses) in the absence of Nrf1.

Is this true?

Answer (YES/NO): YES